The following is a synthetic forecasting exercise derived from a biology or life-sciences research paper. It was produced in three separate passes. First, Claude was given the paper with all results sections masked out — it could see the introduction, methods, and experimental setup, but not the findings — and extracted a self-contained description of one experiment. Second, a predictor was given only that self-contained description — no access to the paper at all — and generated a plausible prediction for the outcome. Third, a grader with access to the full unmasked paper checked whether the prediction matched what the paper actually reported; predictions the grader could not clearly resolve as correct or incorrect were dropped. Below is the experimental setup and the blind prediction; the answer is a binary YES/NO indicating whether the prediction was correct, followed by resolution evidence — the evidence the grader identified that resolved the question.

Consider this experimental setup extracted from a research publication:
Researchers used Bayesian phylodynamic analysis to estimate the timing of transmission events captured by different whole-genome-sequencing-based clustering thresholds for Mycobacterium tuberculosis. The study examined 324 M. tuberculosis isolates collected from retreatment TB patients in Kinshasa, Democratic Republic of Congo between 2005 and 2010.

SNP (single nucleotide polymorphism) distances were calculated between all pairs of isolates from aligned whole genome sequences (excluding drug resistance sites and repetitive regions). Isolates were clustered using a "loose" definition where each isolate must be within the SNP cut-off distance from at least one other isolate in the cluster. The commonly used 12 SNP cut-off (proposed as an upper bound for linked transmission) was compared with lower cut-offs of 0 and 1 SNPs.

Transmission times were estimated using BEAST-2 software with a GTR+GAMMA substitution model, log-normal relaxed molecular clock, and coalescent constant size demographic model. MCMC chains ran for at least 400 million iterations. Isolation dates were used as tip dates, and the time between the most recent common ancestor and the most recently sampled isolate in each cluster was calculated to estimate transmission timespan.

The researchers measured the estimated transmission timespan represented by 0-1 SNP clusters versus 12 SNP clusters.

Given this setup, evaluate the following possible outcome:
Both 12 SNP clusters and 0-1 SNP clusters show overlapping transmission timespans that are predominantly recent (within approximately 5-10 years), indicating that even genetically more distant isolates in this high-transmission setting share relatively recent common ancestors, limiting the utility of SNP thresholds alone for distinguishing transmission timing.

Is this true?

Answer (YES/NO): NO